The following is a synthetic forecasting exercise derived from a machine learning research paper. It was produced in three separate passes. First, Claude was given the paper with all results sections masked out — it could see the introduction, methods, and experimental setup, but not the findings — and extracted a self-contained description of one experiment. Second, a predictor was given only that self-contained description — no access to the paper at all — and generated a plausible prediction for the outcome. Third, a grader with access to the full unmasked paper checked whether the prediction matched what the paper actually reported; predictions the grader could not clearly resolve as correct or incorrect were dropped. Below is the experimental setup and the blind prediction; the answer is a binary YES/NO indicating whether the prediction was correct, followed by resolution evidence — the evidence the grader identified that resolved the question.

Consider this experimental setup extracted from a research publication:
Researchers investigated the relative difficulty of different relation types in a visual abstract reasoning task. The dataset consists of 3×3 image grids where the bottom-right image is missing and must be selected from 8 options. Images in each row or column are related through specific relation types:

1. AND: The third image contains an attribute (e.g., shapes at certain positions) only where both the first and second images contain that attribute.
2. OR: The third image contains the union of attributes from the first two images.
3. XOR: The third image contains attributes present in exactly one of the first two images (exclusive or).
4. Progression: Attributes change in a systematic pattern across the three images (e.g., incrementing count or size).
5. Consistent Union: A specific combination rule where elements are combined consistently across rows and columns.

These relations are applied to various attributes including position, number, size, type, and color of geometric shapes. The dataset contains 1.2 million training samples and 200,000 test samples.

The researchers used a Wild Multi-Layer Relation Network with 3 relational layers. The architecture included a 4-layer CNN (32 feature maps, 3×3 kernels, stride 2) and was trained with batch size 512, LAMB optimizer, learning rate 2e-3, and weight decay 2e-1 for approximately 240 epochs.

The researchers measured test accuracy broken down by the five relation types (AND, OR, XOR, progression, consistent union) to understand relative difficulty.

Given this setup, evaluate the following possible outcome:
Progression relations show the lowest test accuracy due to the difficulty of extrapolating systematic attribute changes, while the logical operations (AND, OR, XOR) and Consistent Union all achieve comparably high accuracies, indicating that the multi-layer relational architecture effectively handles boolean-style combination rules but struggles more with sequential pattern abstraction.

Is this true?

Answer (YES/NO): NO